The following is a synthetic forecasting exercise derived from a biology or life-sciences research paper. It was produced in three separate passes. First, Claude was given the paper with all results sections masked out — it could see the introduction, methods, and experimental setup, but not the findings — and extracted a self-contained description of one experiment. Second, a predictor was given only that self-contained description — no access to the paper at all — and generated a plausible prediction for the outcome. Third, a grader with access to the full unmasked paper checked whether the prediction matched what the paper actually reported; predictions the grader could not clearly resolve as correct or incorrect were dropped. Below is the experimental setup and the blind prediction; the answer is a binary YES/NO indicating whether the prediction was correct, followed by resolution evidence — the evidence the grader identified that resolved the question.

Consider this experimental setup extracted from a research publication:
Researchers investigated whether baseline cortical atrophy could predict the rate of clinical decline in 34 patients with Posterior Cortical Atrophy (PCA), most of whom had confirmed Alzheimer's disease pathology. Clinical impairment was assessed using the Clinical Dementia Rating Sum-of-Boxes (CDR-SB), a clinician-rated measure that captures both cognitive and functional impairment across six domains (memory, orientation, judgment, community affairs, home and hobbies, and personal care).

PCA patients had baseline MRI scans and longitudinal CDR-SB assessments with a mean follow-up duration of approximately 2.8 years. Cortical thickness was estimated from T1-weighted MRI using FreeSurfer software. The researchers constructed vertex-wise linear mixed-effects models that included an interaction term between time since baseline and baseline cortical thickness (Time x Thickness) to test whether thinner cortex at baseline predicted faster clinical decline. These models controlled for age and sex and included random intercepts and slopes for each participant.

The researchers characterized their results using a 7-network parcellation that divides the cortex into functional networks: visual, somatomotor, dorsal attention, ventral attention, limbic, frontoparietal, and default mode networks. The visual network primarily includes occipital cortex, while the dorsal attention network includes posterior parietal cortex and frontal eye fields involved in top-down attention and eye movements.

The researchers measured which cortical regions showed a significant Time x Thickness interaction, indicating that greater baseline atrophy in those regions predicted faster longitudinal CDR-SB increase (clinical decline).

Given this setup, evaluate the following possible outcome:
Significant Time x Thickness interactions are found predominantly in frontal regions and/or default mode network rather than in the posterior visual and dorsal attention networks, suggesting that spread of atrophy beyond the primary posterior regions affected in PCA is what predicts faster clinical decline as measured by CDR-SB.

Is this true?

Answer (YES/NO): NO